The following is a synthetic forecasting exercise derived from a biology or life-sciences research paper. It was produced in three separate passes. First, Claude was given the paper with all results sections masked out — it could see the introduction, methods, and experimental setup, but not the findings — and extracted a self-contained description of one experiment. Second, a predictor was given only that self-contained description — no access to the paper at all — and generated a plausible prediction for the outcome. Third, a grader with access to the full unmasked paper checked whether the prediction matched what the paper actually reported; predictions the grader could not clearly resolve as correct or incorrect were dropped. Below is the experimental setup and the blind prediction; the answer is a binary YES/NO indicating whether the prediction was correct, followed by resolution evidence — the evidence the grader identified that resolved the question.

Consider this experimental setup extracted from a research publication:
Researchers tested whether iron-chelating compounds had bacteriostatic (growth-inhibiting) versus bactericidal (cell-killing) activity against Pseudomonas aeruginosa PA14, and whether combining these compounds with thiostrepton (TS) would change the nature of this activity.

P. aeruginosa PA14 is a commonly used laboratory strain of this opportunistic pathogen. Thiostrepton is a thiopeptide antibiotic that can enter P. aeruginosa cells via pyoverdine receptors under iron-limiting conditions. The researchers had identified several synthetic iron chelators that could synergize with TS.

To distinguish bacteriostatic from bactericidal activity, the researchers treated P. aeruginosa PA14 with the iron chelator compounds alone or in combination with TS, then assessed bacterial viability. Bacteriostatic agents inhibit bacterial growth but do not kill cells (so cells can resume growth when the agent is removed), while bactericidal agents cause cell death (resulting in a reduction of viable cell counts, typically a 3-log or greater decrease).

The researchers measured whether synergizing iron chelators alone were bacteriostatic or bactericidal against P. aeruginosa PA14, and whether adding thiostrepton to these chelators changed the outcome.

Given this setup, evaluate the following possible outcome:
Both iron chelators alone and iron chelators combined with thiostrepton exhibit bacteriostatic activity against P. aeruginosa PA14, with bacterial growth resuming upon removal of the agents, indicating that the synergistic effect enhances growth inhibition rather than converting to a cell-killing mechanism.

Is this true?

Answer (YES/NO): NO